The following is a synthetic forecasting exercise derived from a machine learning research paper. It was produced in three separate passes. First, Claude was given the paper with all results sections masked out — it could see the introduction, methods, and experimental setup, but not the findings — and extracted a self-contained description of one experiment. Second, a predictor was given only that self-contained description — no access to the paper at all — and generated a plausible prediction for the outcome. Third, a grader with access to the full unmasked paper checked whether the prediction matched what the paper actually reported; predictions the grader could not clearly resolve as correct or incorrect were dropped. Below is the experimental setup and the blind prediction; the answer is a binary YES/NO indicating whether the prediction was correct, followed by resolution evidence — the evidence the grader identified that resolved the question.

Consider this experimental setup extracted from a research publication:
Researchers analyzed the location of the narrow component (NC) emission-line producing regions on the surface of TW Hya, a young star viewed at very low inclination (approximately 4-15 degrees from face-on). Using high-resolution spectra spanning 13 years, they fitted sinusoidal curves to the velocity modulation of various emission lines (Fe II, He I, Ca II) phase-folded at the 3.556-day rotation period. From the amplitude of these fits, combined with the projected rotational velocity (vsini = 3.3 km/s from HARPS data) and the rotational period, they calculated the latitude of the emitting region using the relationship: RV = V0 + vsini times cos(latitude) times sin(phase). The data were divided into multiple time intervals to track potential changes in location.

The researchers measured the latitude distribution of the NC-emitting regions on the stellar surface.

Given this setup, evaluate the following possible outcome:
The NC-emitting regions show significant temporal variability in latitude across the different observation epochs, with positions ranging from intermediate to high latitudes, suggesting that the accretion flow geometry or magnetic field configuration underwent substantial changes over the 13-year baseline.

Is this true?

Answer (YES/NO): NO